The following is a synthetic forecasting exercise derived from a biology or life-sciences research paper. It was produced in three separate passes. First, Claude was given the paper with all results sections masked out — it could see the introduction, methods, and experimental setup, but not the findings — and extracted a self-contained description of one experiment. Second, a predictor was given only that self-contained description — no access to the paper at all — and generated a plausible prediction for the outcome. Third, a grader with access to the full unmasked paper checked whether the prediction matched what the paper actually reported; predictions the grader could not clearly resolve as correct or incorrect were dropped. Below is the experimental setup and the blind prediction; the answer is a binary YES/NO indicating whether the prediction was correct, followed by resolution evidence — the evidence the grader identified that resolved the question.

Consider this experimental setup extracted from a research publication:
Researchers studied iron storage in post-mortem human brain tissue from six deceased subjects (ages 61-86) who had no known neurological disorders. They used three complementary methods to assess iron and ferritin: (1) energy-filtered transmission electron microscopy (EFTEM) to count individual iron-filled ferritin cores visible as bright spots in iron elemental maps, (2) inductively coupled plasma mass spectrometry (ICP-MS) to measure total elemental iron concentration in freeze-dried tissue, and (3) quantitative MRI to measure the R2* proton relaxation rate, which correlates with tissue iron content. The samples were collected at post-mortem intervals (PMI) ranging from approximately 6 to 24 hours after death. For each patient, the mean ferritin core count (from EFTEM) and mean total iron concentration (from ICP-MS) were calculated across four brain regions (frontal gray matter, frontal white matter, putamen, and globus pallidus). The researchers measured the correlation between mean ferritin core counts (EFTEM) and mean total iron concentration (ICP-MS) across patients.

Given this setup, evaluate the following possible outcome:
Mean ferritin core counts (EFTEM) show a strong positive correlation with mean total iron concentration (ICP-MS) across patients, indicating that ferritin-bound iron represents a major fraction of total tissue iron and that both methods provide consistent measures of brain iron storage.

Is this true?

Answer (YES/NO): NO